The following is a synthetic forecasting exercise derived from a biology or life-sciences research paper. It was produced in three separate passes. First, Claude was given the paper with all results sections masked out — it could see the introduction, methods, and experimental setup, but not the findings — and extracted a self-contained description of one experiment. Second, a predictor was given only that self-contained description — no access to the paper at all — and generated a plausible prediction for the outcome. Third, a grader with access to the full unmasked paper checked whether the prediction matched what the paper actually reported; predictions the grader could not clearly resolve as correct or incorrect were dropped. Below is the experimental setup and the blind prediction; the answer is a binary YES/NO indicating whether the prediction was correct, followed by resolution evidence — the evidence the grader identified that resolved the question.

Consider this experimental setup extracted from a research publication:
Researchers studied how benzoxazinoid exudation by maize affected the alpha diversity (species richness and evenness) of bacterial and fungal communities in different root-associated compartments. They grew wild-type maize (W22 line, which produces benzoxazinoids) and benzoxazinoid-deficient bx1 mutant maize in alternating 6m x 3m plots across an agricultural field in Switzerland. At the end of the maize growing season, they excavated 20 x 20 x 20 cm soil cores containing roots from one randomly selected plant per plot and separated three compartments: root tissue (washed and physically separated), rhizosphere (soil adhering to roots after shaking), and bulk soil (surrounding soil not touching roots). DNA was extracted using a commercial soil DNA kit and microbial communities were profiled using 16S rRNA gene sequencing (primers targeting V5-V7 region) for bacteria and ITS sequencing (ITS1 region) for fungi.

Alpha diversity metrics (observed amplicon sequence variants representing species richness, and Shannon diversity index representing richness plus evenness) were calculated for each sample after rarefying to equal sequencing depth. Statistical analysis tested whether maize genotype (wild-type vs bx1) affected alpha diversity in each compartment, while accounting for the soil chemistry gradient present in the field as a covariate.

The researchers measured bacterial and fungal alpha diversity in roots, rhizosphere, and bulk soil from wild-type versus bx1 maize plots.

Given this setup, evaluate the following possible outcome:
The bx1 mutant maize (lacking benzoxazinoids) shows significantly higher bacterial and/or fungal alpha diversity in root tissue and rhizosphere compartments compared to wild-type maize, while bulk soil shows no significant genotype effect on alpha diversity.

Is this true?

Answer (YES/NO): NO